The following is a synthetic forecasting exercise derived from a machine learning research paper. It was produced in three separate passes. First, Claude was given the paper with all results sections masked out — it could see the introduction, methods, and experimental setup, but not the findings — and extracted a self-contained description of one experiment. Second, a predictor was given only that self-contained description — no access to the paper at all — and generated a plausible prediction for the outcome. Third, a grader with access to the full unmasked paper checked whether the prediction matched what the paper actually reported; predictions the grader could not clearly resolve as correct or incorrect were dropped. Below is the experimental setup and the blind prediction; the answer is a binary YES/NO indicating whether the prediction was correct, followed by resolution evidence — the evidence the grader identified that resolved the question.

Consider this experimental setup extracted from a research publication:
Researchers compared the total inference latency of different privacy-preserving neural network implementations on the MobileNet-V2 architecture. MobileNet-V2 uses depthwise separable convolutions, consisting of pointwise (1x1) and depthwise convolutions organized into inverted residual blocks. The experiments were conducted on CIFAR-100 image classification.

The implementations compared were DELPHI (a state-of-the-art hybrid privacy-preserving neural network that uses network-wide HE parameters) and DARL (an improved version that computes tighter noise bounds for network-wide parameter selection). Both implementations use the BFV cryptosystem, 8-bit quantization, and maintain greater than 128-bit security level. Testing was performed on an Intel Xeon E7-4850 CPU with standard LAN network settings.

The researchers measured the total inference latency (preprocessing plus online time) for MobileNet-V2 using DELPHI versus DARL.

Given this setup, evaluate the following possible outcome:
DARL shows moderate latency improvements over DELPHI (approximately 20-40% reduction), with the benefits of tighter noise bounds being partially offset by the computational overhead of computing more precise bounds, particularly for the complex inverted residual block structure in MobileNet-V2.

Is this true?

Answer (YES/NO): YES